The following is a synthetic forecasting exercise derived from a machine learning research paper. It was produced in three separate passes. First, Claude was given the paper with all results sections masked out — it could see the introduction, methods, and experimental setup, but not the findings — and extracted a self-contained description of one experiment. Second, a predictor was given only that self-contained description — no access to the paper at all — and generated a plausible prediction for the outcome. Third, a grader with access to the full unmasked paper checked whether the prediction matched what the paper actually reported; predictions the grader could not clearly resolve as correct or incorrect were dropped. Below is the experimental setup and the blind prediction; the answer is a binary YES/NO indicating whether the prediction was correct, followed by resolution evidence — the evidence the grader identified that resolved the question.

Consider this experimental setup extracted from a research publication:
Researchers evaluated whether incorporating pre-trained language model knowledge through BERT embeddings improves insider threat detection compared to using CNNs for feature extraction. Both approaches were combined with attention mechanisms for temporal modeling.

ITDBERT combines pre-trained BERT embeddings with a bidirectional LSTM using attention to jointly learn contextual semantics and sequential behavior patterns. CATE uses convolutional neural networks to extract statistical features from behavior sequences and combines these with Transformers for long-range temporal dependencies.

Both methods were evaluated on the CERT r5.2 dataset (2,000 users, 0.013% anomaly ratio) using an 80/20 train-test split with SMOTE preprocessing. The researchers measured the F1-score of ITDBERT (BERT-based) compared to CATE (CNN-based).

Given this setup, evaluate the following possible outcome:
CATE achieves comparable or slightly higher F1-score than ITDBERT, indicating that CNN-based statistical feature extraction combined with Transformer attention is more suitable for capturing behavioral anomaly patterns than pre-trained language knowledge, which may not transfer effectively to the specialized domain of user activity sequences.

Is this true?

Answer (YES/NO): YES